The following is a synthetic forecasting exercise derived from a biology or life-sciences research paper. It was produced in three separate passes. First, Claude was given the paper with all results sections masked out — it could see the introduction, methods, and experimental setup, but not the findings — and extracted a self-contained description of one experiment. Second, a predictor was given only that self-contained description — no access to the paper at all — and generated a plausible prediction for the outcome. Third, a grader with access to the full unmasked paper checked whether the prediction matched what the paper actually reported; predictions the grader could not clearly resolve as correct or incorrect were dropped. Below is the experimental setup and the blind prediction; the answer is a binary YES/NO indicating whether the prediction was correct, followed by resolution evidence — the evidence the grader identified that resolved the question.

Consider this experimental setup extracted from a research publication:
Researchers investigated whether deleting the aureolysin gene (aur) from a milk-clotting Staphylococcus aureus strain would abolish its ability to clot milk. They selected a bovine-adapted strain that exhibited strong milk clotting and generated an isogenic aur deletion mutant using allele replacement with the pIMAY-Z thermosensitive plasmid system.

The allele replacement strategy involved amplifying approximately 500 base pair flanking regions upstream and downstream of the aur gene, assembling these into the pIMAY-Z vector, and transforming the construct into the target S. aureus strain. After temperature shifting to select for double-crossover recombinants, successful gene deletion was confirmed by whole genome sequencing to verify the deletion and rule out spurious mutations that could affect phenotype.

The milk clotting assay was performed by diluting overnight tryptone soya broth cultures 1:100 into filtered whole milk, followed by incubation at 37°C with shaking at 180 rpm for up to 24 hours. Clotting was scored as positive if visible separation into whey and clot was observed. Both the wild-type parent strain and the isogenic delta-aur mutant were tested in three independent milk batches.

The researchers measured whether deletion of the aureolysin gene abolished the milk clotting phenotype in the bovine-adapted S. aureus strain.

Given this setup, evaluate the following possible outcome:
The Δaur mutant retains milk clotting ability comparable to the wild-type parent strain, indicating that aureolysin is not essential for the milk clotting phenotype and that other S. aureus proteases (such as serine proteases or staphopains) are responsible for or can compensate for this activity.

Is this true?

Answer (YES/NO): NO